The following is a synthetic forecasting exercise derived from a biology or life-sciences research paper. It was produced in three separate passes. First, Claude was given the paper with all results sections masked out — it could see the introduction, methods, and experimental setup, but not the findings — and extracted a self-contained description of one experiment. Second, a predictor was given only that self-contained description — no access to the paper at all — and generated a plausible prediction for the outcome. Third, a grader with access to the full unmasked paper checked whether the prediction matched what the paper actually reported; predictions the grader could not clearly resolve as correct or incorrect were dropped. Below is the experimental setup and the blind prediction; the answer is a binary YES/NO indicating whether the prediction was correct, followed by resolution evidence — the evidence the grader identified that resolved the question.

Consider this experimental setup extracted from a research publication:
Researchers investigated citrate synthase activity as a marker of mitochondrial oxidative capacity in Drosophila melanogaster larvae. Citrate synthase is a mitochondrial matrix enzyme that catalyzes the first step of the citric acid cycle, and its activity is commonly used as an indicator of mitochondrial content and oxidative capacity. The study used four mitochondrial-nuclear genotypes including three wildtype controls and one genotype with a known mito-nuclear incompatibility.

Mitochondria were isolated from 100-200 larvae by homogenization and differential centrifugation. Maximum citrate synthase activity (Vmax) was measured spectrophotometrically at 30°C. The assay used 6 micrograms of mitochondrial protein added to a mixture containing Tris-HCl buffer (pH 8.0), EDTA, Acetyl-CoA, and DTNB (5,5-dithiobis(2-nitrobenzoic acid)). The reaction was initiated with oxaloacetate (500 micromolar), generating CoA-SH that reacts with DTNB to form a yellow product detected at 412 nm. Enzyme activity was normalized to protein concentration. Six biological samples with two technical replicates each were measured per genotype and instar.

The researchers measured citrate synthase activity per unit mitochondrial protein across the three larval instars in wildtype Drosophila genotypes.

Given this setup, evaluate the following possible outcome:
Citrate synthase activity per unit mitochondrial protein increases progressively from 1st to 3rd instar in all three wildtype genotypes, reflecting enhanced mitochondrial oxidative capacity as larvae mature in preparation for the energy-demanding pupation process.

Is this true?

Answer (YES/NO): NO